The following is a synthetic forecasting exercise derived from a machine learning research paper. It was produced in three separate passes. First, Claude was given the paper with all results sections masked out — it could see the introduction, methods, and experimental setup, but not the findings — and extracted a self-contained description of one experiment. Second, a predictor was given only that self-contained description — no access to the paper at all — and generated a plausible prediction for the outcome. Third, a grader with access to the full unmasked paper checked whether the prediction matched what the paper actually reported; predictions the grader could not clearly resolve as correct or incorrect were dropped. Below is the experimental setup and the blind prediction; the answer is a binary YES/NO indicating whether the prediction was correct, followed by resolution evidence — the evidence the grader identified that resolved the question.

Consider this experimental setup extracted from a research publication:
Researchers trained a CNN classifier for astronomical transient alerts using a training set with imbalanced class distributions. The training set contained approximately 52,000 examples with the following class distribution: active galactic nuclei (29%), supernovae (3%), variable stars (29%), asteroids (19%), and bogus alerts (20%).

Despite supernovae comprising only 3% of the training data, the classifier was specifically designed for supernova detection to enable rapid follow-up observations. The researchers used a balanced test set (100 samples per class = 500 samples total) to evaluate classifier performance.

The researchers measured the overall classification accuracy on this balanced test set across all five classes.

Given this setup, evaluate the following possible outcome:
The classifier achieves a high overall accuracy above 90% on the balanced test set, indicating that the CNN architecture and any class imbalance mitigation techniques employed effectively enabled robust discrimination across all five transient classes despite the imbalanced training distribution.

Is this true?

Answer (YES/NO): YES